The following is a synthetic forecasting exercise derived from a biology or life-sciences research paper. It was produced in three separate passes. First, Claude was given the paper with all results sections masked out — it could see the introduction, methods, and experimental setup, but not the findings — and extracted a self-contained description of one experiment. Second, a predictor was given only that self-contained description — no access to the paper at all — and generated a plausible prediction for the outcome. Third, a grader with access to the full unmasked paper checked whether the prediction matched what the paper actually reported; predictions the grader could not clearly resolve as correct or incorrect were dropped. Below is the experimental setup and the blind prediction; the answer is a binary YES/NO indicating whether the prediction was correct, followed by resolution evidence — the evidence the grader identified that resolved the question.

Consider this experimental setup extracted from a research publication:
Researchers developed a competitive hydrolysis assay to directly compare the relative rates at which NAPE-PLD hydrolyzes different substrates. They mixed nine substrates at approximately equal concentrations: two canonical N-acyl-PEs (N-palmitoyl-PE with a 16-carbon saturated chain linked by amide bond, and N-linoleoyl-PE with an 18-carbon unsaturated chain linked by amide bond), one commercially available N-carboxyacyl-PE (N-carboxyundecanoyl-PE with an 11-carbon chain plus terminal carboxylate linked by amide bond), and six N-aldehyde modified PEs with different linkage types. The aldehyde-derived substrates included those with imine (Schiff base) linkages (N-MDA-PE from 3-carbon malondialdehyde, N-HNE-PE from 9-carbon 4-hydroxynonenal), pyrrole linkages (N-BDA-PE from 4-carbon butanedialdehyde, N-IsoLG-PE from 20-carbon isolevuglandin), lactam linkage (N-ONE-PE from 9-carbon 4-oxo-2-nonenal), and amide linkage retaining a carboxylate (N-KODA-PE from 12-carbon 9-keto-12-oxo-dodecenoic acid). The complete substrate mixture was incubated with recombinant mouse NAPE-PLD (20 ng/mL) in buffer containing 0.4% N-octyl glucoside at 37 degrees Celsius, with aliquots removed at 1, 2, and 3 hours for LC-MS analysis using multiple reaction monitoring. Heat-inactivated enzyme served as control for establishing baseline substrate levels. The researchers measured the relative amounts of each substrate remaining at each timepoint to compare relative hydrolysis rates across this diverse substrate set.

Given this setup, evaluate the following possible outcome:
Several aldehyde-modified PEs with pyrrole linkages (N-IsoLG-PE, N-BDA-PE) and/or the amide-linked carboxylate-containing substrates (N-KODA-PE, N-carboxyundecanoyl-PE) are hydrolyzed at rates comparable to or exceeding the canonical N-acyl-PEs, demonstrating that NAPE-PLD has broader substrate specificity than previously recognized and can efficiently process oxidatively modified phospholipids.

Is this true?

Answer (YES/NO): YES